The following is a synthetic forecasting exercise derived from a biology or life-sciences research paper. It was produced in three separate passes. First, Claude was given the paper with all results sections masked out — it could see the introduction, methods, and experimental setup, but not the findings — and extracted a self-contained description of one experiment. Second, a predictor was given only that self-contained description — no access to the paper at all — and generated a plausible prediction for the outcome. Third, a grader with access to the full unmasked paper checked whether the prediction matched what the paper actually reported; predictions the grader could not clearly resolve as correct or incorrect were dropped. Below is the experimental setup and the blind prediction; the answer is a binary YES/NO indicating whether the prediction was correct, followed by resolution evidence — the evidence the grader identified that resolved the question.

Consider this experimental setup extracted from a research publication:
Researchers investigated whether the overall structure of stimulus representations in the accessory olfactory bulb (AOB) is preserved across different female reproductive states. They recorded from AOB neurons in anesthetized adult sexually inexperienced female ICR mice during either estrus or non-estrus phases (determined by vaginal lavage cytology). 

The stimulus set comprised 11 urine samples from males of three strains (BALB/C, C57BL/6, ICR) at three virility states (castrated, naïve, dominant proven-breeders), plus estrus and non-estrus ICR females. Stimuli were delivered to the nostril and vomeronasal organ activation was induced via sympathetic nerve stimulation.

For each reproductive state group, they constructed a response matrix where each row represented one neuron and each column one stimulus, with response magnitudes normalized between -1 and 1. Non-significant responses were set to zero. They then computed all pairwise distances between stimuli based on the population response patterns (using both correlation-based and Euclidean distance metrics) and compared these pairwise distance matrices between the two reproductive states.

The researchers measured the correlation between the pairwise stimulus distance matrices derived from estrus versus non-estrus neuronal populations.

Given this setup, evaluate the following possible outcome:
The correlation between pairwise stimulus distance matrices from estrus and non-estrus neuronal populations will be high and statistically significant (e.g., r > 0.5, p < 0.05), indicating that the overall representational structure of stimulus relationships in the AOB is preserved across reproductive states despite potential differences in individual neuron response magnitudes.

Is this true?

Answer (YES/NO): YES